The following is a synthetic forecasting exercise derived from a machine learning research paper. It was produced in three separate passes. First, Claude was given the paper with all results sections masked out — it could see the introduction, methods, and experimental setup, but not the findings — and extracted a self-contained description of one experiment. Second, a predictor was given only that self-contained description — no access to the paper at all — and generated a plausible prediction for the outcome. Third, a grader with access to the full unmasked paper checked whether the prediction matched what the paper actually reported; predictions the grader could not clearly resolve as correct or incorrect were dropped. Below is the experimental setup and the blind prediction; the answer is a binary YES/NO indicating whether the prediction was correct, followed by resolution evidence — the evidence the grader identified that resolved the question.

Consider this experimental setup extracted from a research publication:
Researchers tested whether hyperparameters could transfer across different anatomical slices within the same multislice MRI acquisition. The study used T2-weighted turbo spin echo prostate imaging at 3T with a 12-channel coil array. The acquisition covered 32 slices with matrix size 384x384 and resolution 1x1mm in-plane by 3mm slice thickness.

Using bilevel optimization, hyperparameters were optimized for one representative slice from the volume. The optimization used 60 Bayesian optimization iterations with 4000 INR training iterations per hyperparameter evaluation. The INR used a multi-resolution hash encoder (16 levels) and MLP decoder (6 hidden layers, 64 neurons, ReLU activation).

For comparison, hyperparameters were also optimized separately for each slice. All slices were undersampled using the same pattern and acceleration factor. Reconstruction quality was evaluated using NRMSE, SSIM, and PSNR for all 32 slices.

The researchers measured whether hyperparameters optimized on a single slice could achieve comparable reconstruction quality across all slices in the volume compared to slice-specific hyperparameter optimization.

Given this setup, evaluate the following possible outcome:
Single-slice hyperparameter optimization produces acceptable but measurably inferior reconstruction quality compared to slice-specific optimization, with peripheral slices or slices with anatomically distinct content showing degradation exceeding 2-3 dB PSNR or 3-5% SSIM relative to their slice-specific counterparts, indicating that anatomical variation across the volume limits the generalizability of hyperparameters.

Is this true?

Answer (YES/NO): NO